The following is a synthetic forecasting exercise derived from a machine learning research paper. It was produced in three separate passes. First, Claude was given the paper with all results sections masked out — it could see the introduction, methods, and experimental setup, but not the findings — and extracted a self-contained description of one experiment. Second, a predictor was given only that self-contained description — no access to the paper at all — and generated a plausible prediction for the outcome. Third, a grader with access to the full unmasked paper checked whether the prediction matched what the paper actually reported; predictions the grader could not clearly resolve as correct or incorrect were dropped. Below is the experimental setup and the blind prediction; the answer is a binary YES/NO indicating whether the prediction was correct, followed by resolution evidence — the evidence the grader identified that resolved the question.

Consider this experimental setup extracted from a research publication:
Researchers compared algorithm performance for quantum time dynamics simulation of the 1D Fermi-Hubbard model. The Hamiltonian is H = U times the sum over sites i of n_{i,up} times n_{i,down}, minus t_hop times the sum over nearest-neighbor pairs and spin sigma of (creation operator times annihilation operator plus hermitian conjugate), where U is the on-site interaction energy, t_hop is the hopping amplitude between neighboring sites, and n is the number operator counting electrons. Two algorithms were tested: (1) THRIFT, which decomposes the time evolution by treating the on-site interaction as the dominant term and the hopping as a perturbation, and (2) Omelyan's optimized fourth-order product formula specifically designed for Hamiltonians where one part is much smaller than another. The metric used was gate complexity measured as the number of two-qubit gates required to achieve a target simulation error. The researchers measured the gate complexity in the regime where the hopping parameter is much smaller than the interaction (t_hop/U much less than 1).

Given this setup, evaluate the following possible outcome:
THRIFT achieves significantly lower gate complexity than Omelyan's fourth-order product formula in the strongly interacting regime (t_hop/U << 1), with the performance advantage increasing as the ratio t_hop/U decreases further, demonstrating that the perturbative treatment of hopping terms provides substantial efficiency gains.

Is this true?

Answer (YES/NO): NO